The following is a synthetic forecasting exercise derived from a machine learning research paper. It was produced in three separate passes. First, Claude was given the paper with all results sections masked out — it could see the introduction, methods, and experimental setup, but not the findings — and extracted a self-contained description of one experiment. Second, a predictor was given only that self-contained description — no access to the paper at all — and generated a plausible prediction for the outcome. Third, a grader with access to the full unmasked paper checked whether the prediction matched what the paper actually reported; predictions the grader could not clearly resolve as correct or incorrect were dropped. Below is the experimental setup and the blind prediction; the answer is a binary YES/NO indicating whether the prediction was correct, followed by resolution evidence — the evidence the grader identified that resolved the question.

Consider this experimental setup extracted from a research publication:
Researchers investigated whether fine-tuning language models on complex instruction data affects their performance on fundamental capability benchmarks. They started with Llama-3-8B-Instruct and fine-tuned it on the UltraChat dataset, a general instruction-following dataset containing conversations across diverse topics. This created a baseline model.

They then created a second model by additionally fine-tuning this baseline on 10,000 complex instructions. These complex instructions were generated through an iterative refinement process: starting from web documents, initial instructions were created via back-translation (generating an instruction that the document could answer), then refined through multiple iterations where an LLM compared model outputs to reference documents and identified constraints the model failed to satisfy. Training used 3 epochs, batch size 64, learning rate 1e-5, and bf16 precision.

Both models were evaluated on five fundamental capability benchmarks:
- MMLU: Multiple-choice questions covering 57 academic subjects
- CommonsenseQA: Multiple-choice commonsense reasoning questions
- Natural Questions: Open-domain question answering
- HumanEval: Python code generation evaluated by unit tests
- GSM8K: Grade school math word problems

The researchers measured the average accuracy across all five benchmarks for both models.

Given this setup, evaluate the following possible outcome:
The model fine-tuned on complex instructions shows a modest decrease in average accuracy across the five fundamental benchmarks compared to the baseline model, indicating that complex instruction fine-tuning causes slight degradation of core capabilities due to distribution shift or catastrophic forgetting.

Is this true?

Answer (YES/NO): NO